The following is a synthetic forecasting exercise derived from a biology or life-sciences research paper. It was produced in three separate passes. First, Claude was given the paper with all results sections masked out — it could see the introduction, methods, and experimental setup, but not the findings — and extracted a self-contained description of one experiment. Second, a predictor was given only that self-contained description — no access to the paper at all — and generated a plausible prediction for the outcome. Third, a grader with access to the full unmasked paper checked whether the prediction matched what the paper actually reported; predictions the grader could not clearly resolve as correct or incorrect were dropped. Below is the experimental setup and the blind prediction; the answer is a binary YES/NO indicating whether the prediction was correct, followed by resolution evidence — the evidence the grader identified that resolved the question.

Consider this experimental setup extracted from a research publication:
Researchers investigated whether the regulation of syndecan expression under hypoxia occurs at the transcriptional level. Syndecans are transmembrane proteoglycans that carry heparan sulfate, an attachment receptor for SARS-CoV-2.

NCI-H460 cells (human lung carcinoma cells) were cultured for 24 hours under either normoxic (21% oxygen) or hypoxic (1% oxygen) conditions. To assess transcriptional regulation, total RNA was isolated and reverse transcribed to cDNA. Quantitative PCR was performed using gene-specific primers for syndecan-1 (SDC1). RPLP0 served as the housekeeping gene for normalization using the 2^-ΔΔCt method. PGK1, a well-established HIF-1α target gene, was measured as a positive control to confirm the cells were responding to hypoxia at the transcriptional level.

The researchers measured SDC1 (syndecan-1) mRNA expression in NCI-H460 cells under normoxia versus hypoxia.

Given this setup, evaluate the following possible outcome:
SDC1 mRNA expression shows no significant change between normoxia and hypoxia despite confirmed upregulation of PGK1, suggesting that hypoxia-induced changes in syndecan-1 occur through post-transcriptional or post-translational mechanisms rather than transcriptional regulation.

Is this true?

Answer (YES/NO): NO